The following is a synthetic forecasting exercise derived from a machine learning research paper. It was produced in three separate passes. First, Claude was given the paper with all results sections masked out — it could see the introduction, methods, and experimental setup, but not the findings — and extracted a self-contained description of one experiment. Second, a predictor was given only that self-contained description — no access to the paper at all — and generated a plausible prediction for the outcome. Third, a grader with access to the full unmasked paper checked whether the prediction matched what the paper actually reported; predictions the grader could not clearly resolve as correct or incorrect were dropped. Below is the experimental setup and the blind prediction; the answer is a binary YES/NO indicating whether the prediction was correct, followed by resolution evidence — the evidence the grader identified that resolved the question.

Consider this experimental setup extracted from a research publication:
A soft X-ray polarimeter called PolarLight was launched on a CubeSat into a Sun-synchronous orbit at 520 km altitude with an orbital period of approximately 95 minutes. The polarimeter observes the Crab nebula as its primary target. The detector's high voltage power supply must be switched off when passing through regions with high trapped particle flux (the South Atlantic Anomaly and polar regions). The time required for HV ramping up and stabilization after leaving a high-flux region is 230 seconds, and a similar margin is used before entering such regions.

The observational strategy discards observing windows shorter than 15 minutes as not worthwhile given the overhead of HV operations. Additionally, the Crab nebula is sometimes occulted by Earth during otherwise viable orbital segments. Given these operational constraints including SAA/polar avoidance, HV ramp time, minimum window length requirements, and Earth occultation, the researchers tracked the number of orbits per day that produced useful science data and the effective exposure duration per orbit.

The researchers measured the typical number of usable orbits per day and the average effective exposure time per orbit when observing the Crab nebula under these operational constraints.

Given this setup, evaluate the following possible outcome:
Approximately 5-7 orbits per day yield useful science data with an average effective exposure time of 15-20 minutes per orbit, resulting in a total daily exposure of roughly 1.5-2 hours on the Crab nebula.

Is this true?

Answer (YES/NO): NO